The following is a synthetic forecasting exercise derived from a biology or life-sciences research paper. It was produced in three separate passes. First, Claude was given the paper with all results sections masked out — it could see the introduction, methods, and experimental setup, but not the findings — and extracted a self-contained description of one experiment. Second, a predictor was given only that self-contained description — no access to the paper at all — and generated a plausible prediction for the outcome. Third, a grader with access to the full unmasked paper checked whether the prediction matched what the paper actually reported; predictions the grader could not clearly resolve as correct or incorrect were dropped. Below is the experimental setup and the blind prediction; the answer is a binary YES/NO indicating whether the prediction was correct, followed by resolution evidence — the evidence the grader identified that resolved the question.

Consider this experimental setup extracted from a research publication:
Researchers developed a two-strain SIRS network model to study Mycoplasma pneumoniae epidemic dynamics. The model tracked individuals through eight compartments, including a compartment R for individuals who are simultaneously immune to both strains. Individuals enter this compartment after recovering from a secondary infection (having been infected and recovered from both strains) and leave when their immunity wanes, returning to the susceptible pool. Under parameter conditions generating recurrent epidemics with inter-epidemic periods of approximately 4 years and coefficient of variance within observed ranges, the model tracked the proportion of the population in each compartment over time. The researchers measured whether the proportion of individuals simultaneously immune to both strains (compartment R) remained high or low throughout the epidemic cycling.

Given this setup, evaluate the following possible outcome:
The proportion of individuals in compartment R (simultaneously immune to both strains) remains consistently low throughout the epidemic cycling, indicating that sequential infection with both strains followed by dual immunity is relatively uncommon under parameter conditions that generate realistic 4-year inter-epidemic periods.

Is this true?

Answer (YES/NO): YES